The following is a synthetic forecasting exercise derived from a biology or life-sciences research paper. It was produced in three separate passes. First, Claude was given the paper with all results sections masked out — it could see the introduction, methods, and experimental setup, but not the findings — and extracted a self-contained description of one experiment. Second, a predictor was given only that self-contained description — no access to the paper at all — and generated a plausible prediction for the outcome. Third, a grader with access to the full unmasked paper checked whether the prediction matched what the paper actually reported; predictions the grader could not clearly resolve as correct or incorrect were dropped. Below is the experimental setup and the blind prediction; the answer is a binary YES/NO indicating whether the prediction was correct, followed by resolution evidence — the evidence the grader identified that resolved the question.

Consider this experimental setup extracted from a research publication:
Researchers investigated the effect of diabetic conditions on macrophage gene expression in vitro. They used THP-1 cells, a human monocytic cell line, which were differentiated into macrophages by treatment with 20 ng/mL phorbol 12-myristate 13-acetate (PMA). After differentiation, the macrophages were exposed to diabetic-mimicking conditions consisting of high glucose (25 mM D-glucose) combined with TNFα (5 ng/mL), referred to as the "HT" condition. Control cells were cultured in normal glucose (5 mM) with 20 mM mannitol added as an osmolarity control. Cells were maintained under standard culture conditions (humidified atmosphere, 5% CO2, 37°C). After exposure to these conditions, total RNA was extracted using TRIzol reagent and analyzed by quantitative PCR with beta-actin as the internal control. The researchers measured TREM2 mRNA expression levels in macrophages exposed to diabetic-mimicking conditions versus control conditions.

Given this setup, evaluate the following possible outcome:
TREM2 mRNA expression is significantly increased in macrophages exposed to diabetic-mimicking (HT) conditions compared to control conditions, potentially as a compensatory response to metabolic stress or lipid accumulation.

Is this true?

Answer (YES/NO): YES